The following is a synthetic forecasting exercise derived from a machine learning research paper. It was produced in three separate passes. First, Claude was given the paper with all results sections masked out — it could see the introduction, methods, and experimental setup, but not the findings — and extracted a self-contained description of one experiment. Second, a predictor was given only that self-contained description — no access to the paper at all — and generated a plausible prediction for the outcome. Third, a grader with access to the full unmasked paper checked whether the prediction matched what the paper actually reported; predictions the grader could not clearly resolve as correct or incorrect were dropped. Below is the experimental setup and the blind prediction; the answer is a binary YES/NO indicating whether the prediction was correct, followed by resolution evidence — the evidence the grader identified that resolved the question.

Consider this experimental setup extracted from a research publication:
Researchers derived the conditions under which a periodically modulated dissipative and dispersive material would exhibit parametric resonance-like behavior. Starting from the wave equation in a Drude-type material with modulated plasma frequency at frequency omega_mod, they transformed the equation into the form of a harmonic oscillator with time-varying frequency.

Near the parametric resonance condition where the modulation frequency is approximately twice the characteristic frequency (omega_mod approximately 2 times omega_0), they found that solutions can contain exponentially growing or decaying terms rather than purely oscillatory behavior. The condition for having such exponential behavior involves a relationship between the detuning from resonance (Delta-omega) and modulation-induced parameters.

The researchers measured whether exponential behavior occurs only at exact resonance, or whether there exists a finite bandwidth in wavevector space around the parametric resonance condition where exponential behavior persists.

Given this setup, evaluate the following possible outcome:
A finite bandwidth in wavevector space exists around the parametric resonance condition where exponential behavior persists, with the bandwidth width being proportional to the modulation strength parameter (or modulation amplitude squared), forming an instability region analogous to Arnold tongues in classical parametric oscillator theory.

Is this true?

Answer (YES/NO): NO